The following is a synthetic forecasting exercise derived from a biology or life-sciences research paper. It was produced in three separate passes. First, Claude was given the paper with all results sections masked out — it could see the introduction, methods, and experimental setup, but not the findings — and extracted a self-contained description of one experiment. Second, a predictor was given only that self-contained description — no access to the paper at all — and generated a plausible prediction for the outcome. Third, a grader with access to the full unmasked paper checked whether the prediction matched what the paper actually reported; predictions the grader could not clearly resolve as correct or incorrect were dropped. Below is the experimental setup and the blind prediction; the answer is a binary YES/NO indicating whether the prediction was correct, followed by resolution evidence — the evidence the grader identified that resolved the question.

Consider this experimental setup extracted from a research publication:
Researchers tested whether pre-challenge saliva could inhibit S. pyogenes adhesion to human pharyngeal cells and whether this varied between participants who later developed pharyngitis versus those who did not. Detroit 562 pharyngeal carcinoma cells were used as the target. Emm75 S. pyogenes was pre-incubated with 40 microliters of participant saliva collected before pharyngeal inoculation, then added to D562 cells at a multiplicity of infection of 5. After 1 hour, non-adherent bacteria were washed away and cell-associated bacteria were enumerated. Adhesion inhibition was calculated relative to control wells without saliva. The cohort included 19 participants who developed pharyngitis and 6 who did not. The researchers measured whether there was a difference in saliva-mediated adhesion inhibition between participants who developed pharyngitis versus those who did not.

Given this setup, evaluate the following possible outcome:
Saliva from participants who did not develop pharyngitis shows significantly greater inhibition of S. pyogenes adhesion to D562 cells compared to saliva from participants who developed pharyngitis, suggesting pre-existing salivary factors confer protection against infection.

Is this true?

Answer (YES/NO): NO